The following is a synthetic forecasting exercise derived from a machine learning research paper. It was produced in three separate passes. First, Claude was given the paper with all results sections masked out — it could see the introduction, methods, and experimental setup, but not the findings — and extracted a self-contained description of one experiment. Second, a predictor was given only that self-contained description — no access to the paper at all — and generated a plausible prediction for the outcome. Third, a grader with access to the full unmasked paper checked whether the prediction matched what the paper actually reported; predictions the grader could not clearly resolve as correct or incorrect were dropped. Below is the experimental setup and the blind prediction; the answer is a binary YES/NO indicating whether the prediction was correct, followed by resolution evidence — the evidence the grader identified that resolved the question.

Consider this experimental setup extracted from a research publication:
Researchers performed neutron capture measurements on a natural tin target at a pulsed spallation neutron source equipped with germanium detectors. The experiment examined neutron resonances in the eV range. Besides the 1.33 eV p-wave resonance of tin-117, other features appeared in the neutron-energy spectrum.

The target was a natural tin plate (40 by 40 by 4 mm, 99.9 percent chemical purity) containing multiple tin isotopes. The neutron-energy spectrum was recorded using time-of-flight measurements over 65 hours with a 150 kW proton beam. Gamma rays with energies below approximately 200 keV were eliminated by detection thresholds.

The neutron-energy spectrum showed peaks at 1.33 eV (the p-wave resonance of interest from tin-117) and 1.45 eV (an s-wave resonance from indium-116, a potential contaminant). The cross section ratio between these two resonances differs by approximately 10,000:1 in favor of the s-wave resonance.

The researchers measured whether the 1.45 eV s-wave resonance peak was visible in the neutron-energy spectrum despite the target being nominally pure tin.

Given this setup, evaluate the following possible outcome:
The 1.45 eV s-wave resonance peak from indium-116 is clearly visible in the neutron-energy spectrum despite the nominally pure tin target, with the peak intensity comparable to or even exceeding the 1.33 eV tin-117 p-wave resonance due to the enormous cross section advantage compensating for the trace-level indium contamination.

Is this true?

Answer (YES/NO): YES